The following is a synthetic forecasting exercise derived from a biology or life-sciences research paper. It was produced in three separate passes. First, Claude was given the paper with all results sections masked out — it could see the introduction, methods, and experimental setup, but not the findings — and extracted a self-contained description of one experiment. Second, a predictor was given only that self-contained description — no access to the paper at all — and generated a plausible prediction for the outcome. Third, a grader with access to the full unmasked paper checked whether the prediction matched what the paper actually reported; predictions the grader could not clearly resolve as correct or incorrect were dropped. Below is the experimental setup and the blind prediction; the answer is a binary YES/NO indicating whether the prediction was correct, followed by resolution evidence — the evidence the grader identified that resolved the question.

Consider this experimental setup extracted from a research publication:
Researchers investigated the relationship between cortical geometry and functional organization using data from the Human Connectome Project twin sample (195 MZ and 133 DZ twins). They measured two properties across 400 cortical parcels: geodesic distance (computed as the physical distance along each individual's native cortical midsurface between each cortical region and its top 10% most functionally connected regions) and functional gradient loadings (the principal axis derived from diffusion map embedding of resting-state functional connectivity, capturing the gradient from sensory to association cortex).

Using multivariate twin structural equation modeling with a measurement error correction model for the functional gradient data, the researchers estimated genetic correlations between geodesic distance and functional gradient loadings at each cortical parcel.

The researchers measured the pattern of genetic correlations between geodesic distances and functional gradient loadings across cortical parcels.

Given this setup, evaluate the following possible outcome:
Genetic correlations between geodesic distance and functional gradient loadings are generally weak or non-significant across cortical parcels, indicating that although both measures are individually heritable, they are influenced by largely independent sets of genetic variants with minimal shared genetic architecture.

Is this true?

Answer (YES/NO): NO